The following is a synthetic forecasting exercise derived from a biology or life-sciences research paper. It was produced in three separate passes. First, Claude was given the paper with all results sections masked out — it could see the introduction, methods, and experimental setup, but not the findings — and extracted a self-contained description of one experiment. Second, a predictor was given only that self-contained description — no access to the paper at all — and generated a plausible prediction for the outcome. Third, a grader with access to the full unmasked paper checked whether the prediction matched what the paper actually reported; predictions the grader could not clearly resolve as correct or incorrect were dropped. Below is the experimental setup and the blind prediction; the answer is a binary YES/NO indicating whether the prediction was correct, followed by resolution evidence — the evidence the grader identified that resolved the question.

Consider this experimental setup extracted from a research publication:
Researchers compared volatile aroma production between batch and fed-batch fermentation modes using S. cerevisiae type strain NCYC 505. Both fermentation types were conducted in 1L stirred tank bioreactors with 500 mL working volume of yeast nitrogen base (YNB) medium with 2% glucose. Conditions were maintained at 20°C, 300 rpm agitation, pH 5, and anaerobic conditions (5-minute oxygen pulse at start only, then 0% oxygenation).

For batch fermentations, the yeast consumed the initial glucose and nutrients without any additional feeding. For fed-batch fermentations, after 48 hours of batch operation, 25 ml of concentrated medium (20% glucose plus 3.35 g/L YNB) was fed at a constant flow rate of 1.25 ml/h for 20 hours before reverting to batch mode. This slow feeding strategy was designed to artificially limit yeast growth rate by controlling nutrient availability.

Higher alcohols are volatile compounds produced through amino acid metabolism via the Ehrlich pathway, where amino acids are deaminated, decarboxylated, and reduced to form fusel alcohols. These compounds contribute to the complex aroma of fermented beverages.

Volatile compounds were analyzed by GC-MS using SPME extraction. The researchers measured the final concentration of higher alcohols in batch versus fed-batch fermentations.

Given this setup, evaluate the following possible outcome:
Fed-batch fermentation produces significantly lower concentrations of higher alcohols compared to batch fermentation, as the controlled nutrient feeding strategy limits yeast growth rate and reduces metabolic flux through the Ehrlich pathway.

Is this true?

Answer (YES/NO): NO